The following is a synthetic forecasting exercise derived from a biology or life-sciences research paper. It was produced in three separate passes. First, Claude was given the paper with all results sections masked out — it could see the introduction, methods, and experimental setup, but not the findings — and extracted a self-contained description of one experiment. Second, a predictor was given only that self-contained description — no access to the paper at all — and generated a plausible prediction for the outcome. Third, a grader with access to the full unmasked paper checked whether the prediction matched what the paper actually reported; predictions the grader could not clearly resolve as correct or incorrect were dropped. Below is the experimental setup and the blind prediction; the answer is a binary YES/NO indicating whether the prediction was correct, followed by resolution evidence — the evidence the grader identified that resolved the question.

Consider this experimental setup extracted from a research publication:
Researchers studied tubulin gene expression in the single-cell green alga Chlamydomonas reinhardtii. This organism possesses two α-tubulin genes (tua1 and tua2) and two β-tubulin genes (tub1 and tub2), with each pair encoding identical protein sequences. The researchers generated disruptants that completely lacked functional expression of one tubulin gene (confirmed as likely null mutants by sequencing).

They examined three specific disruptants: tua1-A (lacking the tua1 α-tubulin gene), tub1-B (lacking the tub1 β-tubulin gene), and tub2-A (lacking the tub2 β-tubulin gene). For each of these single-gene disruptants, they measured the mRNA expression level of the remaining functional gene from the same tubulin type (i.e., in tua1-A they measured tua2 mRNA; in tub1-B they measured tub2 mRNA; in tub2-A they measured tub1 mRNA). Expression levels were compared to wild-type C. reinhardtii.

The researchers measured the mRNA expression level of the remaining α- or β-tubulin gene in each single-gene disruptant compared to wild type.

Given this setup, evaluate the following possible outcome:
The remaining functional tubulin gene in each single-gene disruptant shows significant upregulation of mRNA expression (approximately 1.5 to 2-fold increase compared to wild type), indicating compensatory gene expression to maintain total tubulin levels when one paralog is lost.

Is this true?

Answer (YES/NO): YES